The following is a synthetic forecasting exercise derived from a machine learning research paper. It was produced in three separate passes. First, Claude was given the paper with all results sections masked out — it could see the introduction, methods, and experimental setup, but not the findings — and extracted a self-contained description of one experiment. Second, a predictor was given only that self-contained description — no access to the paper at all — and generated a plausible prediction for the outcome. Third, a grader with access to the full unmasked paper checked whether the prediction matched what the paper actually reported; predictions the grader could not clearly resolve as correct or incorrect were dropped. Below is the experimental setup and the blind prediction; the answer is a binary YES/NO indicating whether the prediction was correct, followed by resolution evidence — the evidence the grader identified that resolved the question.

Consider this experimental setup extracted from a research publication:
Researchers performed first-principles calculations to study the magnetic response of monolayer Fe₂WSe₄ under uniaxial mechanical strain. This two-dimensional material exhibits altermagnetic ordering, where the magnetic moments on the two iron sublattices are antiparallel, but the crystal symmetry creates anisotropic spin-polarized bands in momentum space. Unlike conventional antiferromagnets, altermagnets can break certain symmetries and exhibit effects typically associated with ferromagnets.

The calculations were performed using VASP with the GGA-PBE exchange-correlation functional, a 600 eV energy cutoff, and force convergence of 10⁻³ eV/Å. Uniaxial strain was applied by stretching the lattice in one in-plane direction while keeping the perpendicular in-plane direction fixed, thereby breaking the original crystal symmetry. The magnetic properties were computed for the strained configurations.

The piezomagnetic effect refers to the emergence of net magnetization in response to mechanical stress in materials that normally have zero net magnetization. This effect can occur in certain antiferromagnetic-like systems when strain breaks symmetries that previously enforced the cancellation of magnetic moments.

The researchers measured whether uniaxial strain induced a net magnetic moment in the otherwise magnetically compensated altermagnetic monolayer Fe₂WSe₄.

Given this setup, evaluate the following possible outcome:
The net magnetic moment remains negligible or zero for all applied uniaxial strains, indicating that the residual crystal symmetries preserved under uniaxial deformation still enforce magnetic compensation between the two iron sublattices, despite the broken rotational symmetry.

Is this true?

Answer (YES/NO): NO